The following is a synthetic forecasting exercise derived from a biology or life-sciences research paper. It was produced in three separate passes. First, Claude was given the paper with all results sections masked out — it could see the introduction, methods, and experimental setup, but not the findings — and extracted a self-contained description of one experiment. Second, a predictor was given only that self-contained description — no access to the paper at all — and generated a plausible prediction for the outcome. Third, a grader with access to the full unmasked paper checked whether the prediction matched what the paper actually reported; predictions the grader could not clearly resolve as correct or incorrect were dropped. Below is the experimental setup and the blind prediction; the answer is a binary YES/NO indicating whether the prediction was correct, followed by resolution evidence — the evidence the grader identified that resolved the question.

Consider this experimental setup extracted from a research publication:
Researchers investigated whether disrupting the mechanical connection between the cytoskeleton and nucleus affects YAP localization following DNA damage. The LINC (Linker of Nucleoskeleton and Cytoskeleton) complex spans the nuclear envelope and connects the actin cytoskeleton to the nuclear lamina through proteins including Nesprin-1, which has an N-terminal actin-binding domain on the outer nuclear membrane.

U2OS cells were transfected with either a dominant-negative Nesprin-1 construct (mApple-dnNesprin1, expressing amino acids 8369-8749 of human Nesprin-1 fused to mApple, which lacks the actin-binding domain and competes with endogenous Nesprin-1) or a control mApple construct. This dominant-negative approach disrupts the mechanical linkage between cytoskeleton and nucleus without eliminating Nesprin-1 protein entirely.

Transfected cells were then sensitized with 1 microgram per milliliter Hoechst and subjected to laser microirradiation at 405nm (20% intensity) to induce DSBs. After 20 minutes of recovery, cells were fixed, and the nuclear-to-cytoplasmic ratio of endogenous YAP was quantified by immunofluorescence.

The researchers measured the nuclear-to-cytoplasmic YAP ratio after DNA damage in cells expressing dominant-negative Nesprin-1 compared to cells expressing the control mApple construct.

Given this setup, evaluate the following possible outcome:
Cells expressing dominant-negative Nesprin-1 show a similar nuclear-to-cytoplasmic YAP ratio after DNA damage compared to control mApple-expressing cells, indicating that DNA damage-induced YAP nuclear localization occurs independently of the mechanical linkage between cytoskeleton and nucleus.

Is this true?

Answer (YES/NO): NO